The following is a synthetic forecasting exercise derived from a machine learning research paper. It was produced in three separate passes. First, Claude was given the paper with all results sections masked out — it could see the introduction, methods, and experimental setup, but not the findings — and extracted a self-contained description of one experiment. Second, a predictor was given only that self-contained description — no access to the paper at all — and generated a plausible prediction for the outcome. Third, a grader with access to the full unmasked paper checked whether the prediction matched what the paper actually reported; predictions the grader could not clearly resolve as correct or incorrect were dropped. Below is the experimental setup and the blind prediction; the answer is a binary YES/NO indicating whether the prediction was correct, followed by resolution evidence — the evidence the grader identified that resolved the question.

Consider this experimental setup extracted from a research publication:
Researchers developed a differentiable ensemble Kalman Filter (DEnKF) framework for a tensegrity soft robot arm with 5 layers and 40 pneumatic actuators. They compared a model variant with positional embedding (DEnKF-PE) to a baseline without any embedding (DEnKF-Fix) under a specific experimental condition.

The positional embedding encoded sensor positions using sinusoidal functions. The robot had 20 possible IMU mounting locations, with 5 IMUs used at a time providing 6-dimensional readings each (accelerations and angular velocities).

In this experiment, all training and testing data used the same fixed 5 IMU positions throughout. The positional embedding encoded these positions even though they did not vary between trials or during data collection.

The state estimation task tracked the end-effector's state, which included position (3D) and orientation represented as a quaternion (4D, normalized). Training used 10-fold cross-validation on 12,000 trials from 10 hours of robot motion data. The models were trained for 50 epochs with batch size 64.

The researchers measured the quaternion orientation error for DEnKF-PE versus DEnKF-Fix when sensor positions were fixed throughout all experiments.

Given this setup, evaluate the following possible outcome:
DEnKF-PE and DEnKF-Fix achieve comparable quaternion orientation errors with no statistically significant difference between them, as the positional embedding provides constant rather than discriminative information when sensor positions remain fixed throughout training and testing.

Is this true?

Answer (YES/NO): NO